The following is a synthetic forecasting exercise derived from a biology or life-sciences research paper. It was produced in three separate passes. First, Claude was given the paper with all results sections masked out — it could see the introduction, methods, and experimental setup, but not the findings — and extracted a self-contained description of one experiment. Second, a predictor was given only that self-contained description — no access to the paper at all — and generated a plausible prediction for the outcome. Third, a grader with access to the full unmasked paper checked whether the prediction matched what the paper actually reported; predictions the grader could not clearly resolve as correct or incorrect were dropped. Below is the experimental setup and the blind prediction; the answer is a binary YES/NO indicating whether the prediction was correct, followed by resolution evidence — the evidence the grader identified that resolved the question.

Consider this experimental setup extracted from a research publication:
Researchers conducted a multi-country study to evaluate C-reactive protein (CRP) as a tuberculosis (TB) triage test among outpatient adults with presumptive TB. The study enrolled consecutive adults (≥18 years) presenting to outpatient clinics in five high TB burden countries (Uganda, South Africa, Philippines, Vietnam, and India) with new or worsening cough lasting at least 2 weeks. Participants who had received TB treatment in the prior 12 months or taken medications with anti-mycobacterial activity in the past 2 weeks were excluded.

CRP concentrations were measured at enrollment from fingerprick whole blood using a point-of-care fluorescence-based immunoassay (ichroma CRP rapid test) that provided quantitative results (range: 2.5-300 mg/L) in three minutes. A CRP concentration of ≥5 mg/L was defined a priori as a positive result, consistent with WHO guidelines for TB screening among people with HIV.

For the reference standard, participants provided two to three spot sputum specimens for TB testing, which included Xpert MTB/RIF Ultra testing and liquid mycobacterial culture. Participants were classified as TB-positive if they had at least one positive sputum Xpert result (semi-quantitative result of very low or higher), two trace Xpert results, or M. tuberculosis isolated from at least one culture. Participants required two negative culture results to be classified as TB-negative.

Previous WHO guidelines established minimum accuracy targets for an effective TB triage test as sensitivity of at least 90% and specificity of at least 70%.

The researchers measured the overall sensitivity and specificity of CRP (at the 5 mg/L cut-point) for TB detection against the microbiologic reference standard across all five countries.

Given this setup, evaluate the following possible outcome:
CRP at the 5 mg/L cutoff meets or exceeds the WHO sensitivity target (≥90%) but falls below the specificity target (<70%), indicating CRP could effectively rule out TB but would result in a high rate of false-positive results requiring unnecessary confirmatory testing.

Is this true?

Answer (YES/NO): NO